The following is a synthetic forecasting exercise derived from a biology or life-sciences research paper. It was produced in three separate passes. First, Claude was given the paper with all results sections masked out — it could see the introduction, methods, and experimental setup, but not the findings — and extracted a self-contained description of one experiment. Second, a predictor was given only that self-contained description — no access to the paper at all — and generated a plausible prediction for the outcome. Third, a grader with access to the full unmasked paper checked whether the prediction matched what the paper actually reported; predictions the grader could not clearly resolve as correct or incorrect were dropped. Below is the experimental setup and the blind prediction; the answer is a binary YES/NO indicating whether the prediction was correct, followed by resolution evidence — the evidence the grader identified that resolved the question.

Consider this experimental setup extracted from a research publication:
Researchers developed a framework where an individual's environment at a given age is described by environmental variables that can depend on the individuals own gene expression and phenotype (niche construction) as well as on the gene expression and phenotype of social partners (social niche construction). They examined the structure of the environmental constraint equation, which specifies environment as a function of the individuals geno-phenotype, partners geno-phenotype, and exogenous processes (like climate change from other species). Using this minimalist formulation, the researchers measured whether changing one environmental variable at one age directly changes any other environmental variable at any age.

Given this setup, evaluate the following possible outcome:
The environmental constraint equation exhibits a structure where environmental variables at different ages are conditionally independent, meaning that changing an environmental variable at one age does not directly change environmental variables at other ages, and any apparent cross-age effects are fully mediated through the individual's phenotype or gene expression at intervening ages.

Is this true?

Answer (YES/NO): YES